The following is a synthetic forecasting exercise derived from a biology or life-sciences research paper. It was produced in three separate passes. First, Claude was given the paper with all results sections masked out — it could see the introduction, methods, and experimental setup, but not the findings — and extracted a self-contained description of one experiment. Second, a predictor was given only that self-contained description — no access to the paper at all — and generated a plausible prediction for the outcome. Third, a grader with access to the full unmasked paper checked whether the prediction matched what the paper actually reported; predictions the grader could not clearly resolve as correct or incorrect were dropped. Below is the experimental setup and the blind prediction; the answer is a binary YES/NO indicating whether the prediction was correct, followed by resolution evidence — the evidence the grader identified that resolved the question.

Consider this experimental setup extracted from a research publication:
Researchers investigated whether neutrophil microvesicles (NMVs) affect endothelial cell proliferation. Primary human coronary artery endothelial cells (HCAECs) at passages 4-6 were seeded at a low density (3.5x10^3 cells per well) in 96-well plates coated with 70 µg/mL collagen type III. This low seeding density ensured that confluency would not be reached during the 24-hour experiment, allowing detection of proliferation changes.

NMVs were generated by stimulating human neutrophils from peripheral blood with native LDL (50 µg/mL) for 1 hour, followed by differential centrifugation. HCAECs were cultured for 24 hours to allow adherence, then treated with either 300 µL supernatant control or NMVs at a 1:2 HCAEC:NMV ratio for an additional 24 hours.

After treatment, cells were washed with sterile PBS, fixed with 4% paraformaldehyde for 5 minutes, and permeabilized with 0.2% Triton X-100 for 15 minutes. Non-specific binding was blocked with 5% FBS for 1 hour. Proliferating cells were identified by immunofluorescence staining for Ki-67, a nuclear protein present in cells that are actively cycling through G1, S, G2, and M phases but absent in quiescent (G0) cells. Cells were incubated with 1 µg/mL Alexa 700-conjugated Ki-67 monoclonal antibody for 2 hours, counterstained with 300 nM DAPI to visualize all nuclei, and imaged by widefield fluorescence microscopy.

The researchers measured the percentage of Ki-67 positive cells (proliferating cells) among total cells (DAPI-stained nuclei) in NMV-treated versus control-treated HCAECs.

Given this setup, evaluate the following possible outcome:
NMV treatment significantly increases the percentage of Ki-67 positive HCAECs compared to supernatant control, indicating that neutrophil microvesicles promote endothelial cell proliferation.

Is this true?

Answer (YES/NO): NO